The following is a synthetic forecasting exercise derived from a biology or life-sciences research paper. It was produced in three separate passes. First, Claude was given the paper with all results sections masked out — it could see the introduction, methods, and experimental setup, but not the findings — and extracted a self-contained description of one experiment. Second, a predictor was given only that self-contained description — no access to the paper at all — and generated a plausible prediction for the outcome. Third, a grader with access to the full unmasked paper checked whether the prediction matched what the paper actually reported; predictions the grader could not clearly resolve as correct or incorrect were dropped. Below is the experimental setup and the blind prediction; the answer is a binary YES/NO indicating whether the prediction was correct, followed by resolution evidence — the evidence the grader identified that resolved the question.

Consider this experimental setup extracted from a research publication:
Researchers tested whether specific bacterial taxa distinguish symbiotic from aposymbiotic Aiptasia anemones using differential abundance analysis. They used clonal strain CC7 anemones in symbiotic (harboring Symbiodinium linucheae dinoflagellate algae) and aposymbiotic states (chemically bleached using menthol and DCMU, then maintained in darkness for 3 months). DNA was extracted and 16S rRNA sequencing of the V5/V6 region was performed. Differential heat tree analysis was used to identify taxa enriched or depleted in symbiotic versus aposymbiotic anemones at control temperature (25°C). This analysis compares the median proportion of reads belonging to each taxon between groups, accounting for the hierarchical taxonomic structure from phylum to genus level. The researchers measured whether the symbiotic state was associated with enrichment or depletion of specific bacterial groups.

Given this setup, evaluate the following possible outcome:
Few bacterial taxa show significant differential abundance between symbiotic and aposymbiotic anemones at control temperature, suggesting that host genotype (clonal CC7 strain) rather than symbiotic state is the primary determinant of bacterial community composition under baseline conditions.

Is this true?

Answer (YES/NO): NO